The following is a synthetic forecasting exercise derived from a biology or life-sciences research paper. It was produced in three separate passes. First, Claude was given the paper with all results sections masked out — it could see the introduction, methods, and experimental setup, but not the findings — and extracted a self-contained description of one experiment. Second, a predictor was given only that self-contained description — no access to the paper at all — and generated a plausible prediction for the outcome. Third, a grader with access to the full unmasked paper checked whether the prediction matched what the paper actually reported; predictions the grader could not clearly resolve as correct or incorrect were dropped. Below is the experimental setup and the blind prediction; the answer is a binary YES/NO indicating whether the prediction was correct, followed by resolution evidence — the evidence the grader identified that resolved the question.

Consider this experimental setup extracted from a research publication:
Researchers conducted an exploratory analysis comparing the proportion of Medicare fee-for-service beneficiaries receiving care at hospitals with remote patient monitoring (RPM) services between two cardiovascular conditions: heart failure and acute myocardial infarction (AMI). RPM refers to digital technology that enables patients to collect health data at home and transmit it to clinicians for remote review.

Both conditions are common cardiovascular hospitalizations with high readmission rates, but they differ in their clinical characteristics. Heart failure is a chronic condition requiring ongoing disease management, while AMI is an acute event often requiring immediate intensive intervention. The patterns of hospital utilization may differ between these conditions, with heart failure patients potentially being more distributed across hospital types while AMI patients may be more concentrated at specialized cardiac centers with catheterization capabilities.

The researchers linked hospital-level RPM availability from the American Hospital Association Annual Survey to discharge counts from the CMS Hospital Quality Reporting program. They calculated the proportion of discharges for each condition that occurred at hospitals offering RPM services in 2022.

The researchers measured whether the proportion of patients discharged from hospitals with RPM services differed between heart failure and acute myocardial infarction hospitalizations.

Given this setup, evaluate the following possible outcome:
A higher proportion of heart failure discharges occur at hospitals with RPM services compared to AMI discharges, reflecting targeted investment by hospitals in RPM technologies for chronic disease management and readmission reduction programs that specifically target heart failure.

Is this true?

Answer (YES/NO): NO